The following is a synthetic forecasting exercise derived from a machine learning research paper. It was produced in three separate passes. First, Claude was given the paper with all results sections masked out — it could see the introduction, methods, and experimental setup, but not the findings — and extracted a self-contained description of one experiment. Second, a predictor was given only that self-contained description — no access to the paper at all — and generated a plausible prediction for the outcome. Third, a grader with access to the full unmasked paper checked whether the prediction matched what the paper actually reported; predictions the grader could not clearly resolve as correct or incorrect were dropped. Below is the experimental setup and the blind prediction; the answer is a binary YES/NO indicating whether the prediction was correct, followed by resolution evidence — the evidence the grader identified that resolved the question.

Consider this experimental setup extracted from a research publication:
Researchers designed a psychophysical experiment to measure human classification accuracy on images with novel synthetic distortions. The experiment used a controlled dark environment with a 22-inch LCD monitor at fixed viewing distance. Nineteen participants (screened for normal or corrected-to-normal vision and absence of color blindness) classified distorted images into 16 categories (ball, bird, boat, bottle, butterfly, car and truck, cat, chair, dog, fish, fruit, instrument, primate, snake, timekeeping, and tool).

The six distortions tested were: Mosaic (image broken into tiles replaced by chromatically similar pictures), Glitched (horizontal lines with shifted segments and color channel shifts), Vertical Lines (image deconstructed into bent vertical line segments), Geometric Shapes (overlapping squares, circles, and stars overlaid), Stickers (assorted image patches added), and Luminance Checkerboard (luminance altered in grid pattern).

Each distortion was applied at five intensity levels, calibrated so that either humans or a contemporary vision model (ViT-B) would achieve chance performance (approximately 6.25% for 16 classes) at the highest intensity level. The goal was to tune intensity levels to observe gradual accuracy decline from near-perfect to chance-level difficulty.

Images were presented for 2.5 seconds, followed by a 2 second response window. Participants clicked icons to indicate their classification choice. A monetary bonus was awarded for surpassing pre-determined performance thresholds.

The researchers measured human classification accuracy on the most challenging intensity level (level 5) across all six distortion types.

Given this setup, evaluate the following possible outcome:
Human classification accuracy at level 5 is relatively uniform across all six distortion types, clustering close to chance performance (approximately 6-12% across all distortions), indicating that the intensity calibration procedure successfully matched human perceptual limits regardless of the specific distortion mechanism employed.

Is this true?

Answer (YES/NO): NO